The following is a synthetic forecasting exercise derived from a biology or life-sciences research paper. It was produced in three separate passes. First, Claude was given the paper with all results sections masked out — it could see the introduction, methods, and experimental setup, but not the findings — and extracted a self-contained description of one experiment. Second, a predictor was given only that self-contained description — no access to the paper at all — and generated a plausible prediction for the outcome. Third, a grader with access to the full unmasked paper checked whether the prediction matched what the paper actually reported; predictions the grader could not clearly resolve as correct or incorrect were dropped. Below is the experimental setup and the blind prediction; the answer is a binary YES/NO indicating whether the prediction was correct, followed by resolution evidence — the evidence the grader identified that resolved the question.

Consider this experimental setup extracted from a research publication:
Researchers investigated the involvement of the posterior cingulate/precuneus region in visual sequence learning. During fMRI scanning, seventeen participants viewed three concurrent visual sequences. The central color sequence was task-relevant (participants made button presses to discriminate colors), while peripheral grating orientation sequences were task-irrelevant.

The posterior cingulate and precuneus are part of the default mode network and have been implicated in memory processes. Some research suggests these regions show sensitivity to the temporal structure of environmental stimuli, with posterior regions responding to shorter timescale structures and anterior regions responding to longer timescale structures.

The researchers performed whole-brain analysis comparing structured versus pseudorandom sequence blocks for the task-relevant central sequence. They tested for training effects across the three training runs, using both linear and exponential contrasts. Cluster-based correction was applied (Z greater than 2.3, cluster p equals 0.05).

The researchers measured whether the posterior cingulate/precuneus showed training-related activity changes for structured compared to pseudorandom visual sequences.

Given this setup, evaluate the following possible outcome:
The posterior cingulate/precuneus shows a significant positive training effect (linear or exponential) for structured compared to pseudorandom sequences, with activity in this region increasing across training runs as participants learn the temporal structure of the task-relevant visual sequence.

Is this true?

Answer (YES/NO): YES